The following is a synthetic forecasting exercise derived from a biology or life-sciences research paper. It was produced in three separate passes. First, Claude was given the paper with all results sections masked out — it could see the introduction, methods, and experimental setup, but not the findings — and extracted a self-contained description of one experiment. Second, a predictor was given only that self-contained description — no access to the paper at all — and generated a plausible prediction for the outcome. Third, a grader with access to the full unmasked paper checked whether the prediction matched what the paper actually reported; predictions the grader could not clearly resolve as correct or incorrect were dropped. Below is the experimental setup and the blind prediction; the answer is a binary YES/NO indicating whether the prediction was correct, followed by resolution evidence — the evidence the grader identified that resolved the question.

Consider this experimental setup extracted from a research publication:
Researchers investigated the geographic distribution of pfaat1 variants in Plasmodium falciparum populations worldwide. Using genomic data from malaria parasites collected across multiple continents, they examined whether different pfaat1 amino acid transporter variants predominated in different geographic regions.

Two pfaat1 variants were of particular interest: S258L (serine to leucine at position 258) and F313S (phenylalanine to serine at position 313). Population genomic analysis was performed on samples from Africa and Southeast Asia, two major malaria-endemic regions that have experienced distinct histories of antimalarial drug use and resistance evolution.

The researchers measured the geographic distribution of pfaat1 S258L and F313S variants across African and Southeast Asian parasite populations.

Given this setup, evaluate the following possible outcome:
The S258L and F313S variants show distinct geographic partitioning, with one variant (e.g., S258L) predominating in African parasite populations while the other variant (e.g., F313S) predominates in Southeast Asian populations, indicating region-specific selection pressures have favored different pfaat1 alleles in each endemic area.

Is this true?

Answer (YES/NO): NO